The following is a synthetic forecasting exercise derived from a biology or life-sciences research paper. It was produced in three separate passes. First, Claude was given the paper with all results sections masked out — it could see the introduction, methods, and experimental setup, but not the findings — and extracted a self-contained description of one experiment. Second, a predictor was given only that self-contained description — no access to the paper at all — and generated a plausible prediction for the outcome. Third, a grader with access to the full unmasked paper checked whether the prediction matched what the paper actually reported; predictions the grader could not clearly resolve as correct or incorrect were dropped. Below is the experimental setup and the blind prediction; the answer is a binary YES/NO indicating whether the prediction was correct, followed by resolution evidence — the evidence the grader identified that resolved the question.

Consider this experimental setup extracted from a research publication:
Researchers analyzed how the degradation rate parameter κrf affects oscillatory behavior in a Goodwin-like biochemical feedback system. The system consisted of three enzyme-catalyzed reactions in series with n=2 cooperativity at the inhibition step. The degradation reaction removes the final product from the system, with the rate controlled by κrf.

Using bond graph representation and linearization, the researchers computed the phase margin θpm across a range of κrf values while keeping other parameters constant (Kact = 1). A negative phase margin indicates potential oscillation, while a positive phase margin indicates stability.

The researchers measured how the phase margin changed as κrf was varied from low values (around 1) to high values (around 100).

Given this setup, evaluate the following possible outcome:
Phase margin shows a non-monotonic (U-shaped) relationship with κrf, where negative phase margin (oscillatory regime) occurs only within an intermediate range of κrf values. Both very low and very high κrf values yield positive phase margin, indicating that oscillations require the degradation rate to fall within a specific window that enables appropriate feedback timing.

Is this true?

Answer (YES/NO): YES